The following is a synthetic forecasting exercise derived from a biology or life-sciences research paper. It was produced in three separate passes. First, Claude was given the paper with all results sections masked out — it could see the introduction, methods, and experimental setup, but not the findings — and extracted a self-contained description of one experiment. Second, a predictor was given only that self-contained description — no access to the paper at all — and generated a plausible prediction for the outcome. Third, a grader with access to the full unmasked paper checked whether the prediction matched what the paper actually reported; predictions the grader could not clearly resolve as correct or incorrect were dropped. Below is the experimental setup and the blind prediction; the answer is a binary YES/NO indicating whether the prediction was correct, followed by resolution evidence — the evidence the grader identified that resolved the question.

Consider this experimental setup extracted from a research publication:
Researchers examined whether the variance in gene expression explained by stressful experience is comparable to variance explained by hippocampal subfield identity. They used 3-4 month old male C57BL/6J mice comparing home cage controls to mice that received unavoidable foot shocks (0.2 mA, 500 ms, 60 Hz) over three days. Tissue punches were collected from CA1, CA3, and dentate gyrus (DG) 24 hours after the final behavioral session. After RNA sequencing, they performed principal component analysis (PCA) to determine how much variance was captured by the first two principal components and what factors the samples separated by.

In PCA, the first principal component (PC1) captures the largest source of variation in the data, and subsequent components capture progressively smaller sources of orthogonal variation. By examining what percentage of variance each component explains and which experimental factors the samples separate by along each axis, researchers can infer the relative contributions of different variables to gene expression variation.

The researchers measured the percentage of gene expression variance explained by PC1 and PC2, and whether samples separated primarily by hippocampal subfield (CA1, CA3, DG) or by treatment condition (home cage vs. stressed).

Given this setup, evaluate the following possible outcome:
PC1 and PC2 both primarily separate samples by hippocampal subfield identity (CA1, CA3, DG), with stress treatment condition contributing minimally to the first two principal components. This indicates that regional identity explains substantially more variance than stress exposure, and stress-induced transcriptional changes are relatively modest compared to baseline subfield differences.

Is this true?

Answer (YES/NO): YES